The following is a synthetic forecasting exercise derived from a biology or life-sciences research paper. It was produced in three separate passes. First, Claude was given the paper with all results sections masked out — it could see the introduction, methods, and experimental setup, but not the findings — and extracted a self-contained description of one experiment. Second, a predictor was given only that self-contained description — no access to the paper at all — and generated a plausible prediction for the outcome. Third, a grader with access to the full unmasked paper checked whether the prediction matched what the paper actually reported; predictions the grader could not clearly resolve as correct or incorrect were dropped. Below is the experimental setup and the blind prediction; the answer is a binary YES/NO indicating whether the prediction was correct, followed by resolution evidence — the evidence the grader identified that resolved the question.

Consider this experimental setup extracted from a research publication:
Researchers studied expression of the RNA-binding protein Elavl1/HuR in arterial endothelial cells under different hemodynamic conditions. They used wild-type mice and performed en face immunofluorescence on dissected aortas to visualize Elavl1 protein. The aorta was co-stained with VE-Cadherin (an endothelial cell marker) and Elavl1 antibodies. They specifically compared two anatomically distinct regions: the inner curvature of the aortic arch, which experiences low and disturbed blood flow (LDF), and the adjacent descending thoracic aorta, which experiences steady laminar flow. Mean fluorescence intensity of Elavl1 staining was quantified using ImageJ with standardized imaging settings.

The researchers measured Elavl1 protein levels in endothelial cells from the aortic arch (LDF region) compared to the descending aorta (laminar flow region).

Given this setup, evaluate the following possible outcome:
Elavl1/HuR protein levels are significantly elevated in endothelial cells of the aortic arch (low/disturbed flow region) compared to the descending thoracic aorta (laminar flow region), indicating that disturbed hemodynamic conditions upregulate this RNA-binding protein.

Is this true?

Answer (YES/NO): YES